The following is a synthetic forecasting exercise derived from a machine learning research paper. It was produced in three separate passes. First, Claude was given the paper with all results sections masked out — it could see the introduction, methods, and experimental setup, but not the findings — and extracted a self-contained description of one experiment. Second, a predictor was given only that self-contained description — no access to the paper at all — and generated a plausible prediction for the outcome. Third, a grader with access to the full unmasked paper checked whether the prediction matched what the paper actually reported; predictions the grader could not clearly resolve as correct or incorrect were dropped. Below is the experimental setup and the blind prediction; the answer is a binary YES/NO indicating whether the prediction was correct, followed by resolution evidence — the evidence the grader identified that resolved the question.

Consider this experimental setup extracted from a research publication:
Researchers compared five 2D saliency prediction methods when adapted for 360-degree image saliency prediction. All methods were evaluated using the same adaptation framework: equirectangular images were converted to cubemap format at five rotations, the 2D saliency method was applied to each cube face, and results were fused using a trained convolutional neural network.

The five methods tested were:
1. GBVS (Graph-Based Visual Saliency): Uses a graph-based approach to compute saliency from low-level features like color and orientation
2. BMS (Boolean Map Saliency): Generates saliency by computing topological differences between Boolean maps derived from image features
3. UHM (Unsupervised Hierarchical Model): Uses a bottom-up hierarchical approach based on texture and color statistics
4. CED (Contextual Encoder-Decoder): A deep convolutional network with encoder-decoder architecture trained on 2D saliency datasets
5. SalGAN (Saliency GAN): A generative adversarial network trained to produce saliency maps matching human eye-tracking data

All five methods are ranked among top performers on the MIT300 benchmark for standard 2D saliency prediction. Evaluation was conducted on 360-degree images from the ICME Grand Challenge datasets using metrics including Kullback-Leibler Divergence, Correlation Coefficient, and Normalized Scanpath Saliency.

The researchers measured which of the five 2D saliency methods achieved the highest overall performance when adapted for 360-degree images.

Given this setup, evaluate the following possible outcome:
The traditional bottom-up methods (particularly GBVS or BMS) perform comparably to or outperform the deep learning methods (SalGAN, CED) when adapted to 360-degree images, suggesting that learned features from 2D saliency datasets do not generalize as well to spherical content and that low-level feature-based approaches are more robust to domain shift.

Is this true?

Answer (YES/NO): NO